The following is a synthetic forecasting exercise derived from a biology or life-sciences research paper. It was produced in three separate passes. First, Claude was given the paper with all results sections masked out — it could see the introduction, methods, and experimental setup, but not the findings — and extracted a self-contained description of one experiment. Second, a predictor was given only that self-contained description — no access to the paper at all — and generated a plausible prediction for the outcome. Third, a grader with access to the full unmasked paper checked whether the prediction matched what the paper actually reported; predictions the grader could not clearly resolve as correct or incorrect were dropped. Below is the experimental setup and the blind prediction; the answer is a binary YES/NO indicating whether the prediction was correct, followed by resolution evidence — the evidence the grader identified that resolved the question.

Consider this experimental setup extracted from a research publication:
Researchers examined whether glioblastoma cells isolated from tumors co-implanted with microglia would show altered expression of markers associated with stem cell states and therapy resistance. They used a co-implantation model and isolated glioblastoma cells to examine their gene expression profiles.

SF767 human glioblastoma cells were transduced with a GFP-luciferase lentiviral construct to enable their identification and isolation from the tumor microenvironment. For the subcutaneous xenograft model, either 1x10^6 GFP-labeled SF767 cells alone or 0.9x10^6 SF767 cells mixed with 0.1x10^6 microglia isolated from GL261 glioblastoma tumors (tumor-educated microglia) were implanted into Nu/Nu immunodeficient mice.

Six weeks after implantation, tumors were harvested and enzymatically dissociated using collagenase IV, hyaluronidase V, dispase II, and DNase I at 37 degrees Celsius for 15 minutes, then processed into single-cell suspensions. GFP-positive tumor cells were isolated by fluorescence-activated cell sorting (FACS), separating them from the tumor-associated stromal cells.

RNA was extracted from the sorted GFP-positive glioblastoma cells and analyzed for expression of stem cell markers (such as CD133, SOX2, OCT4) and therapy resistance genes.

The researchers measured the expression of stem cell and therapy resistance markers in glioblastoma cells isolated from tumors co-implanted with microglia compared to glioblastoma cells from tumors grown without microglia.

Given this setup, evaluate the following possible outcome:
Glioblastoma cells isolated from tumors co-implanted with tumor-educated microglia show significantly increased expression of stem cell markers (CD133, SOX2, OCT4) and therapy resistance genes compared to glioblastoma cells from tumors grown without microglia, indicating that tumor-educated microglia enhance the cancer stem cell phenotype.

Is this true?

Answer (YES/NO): NO